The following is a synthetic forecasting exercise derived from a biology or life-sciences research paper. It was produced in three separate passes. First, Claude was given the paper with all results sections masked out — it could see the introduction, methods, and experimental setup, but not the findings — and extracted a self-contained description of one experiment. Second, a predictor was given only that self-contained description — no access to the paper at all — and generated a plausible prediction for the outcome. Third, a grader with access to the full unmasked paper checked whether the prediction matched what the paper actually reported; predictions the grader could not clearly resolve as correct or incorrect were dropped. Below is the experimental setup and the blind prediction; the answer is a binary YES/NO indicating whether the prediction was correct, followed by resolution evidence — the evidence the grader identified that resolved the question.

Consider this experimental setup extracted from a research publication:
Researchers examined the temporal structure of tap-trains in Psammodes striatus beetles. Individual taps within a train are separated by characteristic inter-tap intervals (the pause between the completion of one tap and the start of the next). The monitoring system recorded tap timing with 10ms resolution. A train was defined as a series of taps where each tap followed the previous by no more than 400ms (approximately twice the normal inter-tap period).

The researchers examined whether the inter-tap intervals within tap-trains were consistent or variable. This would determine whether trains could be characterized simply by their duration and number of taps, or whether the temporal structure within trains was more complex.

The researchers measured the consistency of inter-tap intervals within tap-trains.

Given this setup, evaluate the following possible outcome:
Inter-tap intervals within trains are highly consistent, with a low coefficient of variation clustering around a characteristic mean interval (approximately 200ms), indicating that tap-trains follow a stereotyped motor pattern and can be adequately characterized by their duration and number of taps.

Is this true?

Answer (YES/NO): NO